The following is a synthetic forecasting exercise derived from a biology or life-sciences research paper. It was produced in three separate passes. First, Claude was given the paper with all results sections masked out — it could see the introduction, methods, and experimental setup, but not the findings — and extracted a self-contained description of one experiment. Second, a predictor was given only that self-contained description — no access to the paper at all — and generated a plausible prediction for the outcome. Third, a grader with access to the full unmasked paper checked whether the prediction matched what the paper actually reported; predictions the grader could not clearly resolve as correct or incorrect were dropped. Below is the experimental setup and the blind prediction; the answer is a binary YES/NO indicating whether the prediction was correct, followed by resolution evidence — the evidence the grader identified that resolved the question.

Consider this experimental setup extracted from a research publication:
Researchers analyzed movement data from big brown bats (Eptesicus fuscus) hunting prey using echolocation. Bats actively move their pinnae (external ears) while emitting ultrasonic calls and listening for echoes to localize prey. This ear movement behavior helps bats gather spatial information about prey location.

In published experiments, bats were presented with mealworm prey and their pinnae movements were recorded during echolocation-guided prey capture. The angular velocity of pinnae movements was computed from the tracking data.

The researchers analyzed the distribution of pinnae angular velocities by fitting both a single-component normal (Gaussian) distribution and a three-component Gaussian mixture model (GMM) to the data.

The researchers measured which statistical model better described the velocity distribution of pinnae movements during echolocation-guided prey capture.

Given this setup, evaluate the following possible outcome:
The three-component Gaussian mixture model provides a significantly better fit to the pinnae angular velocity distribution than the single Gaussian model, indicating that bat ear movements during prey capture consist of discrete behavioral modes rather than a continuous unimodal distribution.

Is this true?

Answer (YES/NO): YES